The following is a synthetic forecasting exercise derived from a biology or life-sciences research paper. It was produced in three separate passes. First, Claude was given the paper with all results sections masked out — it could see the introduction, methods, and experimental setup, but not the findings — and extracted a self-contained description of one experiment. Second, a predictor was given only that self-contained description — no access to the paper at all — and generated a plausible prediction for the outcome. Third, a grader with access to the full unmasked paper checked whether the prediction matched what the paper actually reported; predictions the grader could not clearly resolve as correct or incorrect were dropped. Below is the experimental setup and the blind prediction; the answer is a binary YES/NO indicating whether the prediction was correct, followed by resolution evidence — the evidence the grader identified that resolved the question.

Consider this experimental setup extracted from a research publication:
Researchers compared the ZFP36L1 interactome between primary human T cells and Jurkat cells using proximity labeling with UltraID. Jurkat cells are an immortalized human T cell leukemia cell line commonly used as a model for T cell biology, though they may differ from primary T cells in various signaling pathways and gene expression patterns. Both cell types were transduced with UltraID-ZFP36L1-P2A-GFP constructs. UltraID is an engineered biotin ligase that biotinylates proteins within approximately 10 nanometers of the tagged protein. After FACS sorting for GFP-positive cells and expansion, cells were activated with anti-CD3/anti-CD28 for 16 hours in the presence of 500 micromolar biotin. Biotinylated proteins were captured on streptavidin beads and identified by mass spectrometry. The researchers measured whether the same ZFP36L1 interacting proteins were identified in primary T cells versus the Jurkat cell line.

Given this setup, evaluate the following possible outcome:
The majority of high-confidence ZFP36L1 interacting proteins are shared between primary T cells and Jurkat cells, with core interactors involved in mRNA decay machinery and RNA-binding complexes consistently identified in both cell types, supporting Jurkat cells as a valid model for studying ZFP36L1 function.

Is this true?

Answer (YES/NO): NO